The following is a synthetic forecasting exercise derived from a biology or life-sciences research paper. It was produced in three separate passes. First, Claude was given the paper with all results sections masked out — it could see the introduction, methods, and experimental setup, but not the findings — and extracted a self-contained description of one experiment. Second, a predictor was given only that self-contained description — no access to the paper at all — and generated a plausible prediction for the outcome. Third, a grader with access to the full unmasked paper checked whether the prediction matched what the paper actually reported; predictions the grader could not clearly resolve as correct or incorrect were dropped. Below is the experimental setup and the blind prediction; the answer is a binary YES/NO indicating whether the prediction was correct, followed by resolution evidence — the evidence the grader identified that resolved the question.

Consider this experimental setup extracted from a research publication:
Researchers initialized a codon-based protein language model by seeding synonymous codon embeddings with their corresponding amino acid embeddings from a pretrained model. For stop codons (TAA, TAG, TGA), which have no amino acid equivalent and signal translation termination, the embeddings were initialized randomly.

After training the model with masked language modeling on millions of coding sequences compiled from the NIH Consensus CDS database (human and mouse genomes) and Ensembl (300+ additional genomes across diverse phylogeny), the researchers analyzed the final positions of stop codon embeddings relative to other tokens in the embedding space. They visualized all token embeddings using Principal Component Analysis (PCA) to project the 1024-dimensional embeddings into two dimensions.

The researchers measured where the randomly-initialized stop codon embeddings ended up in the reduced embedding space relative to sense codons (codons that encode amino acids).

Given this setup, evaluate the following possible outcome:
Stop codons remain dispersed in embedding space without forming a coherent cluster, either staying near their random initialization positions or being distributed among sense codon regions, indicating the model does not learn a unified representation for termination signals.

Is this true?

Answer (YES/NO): NO